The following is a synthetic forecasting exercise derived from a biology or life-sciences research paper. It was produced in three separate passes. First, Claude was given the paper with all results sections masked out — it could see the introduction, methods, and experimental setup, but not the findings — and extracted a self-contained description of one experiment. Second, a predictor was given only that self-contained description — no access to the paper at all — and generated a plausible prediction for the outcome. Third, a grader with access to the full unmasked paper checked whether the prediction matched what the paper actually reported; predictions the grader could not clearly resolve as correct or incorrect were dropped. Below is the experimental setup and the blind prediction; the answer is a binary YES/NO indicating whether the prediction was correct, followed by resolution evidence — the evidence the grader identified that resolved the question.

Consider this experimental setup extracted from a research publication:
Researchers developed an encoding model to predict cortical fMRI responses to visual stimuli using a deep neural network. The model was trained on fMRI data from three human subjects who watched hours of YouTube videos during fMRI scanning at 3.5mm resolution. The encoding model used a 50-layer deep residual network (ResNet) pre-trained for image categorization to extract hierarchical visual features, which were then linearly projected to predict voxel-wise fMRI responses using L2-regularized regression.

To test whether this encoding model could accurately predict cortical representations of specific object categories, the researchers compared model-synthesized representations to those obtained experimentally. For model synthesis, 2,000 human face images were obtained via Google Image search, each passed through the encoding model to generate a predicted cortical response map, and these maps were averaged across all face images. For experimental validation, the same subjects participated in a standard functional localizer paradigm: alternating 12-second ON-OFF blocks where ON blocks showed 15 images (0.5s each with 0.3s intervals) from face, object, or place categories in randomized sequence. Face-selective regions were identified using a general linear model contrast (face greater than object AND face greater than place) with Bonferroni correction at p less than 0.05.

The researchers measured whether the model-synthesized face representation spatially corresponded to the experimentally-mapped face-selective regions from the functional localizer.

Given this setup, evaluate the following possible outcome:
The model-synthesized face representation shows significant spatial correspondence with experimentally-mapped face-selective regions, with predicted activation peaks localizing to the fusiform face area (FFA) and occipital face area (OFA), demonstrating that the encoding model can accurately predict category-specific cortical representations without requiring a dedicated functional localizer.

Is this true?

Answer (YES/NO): YES